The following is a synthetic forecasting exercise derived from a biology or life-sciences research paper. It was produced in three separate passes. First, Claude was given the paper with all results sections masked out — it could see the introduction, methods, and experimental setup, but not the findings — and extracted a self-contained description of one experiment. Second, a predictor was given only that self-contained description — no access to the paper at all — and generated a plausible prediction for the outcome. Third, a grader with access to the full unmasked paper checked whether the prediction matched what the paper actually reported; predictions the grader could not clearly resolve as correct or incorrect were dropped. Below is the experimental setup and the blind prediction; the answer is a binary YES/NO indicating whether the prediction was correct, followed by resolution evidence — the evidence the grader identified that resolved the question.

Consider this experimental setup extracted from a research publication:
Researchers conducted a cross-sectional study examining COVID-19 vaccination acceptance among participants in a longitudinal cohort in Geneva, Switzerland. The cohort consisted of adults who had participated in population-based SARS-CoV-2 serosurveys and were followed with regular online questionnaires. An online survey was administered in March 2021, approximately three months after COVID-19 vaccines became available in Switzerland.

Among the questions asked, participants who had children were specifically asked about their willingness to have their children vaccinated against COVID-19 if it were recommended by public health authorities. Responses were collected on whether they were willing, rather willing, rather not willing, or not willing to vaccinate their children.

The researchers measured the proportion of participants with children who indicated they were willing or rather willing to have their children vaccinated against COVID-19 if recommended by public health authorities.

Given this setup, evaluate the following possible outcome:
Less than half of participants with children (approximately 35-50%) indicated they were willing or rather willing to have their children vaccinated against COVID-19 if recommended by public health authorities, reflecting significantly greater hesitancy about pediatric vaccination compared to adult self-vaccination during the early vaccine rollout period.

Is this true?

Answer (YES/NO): YES